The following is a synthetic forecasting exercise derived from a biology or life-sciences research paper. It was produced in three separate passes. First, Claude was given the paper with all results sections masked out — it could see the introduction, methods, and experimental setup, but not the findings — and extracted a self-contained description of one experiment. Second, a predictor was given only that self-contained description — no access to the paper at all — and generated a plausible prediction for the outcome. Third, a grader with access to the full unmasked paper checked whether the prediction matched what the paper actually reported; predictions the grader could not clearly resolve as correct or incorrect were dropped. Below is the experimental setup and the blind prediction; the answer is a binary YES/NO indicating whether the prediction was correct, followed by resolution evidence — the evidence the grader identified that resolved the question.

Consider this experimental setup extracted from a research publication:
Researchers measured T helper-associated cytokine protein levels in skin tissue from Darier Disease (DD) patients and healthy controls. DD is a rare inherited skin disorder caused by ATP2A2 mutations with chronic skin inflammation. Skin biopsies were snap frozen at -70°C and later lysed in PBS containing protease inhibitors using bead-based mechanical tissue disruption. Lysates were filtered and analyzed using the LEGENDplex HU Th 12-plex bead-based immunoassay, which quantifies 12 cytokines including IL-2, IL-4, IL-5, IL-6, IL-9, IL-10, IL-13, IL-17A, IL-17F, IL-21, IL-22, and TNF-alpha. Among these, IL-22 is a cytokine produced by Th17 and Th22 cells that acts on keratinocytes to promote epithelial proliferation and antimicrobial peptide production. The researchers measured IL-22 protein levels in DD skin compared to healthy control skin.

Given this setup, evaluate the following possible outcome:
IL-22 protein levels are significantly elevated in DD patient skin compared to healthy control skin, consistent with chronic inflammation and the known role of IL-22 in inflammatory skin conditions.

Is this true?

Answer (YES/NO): YES